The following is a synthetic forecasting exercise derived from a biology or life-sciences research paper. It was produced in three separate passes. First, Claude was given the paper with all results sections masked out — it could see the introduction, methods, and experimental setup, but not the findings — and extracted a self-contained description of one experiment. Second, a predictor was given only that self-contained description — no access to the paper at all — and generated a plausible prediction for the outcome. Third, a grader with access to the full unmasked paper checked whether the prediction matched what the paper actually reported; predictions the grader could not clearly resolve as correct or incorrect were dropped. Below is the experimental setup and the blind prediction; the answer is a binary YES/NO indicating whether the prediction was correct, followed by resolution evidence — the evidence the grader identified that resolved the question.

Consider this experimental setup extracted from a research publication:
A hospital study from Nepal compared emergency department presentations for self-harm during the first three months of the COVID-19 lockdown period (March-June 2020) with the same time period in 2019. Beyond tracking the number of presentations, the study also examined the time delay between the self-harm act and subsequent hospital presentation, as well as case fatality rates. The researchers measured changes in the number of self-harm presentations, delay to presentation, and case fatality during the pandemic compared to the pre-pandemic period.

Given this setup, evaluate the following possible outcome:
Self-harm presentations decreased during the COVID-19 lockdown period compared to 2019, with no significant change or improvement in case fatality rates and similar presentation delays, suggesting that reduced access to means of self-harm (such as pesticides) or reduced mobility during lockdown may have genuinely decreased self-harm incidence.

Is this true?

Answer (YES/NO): NO